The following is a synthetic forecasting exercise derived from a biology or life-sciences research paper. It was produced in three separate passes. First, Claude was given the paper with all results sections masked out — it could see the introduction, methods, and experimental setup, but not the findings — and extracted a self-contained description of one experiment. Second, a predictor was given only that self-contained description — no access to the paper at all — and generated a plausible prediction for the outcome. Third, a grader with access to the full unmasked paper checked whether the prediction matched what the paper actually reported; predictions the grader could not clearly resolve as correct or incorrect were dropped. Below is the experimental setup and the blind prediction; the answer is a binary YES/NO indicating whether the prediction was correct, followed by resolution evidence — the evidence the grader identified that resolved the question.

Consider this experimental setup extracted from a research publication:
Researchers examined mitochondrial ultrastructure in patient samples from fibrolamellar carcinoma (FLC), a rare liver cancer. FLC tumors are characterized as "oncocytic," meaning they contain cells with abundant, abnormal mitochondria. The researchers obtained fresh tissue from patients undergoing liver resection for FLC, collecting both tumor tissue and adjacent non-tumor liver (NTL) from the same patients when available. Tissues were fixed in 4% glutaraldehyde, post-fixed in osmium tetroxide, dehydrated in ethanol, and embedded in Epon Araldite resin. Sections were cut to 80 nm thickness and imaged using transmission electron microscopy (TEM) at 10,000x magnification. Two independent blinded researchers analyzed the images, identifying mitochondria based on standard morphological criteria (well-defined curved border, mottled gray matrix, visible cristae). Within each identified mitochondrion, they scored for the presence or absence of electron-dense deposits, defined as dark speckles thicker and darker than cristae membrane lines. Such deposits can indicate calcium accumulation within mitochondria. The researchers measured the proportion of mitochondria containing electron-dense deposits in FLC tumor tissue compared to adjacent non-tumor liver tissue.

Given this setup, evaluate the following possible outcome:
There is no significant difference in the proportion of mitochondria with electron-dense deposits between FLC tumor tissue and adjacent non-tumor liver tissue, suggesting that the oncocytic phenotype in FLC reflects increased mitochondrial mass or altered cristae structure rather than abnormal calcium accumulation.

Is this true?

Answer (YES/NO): NO